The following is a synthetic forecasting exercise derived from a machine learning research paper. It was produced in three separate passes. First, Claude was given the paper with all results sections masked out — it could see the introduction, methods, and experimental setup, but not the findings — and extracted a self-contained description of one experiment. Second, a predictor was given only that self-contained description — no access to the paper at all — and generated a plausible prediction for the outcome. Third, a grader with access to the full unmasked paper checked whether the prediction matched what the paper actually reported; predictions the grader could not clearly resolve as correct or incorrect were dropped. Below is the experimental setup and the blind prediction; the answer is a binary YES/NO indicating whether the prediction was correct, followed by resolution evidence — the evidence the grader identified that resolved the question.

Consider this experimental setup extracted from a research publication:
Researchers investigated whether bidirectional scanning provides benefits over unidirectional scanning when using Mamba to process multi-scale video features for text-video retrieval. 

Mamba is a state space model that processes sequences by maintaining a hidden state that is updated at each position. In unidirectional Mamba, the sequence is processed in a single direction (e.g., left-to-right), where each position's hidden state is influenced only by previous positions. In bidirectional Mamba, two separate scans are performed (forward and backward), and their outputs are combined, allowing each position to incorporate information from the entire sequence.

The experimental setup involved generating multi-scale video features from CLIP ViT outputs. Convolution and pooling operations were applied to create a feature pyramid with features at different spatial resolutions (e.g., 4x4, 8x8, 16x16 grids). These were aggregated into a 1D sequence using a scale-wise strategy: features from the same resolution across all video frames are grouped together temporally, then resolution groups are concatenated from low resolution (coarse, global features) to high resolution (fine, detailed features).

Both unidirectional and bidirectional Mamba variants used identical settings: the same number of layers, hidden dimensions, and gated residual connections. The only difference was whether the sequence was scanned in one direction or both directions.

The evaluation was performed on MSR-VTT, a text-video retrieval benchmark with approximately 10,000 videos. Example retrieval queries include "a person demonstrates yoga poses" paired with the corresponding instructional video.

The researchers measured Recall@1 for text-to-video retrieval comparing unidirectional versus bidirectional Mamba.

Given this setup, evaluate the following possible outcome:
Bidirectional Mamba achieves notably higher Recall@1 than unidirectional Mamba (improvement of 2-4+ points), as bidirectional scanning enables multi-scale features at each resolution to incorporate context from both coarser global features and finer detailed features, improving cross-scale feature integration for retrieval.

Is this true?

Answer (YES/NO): NO